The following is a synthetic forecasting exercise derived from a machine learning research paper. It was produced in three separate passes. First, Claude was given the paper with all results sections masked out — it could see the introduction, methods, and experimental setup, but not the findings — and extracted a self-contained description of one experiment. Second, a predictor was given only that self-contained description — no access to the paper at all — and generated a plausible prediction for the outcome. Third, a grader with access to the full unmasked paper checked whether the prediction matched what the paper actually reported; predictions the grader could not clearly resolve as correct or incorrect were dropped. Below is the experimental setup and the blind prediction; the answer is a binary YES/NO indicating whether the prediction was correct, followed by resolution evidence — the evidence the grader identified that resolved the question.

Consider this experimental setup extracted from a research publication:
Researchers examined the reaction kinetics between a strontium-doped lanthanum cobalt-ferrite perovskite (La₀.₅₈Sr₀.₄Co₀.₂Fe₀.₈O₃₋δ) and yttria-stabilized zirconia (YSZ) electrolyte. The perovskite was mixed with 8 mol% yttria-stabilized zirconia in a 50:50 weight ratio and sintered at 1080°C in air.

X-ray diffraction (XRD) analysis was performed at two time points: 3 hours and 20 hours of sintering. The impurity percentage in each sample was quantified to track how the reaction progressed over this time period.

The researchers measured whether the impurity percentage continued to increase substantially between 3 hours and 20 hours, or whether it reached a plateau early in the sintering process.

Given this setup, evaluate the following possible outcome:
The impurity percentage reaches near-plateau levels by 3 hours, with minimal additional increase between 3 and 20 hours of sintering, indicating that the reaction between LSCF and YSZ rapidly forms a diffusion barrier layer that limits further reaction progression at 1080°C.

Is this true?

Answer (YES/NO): YES